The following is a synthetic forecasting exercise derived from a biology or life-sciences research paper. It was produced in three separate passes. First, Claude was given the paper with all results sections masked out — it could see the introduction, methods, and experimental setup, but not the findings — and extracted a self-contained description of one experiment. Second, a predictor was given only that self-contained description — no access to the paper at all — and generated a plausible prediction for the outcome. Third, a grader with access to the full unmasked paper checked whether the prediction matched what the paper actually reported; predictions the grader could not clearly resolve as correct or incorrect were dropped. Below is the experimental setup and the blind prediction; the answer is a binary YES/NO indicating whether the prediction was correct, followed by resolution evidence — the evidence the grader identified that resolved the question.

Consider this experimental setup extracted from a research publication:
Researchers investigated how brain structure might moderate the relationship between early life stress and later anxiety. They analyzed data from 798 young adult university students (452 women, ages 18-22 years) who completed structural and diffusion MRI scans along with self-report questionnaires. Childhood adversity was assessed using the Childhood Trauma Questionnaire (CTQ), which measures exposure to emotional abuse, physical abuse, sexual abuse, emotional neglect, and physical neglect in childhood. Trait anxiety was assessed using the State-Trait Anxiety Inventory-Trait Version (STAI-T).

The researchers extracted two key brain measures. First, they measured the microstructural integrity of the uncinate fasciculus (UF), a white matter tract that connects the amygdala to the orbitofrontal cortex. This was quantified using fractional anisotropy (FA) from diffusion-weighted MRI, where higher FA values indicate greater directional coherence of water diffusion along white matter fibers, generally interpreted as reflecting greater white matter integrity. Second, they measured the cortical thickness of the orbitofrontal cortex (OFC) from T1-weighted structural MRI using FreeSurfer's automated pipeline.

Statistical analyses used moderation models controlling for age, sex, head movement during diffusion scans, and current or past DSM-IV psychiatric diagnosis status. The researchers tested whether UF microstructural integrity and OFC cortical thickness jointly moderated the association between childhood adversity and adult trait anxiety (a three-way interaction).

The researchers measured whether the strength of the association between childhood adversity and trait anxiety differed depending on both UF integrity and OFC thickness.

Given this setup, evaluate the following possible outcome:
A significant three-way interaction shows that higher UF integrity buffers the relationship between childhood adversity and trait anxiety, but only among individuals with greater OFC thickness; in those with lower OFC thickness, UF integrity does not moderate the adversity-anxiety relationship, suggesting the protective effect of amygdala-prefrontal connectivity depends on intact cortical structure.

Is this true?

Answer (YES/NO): YES